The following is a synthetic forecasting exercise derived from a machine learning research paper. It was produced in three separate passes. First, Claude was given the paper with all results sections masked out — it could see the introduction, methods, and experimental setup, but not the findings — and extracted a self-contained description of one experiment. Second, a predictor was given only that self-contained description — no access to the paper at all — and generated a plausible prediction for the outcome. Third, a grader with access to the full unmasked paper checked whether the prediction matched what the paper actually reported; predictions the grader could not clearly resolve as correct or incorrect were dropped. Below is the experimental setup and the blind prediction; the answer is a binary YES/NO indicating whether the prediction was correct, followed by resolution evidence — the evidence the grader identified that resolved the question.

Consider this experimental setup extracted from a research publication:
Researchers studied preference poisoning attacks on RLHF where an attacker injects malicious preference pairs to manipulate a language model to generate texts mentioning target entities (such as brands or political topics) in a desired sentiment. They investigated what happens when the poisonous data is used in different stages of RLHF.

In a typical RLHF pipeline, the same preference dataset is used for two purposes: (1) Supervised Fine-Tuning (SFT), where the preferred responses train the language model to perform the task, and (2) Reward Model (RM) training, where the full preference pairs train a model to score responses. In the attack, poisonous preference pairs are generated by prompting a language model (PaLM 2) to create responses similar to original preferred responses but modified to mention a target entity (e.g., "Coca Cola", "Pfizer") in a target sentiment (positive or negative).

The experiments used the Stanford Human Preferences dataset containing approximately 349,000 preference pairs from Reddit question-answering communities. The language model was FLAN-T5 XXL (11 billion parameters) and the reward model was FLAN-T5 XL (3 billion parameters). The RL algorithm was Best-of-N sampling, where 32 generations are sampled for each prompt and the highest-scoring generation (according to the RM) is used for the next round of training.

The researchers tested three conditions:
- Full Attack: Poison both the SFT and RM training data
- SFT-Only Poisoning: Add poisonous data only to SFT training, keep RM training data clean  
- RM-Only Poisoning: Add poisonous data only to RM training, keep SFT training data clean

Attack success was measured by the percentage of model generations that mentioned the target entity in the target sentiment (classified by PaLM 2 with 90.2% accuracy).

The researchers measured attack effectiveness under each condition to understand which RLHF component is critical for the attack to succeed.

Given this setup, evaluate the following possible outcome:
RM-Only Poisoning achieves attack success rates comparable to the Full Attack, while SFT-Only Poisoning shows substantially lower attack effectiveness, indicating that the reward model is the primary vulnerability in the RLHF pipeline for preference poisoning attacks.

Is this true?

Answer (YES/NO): NO